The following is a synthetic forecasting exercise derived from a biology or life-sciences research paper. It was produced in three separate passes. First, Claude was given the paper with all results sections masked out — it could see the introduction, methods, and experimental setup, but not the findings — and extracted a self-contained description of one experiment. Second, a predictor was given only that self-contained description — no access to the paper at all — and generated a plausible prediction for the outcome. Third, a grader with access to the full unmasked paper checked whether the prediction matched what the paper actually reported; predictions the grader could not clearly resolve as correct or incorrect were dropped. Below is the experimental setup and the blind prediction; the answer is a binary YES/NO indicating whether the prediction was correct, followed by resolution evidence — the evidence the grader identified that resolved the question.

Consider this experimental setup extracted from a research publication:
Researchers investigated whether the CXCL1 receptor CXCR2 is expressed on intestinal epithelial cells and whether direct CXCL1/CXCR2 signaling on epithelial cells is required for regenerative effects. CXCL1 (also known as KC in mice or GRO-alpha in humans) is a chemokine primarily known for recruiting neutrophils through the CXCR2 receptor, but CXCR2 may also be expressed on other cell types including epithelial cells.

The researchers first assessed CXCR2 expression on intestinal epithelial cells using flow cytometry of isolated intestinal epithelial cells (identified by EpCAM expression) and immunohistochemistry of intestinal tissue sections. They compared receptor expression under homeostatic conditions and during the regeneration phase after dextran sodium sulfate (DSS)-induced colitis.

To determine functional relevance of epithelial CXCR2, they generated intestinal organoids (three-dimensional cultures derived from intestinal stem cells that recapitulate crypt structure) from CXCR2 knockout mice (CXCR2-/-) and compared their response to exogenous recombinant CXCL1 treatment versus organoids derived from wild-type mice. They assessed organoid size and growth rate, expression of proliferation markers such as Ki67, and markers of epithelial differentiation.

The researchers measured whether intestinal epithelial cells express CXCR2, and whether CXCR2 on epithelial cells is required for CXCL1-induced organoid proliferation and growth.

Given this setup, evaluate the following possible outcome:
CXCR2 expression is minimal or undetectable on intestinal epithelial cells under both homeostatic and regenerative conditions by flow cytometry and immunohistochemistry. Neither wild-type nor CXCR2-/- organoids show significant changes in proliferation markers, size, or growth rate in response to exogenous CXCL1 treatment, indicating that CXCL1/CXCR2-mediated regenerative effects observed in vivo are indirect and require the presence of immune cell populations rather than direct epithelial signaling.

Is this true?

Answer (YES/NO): NO